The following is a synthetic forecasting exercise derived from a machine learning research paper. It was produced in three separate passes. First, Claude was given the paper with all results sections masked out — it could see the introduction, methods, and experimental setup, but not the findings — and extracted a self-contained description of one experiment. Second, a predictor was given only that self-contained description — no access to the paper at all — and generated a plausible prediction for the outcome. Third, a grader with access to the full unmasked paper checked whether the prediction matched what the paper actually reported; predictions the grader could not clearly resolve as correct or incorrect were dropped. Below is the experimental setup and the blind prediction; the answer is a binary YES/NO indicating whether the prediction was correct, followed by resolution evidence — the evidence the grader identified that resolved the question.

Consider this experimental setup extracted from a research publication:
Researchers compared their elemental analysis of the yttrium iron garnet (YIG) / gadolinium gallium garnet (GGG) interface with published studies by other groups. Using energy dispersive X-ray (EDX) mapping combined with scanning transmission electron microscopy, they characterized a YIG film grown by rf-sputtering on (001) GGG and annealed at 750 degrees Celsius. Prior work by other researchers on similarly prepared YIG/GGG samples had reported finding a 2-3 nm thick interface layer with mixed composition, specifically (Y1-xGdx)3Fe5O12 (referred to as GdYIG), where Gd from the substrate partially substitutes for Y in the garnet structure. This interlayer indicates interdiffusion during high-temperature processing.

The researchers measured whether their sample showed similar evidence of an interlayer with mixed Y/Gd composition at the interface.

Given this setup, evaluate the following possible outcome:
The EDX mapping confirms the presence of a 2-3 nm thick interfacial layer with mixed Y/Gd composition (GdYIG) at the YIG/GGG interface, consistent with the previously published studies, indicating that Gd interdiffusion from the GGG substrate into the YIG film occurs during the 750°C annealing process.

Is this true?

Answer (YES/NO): NO